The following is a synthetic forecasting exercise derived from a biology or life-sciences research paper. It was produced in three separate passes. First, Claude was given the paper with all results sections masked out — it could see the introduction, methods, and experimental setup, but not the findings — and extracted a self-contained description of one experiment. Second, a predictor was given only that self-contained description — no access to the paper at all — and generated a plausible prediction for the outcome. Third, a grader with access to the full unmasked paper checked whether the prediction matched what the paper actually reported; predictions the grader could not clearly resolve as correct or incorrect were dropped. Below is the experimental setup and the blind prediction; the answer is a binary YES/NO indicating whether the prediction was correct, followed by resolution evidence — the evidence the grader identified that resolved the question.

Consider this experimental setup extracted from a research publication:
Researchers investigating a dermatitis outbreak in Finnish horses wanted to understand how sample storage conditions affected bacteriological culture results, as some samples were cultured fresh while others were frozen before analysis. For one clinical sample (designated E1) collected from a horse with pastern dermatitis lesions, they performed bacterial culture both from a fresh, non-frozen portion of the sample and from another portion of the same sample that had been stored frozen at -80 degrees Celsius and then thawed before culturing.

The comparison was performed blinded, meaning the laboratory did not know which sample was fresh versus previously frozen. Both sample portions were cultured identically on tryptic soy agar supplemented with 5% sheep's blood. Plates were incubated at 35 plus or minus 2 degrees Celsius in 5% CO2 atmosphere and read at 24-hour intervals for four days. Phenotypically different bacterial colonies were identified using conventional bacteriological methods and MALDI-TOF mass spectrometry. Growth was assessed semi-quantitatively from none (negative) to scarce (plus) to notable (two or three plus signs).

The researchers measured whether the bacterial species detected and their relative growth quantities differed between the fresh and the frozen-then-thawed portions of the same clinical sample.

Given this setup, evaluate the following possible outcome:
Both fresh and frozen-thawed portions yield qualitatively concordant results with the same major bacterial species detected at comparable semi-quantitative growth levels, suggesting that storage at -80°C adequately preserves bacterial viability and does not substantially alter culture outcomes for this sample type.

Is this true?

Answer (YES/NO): NO